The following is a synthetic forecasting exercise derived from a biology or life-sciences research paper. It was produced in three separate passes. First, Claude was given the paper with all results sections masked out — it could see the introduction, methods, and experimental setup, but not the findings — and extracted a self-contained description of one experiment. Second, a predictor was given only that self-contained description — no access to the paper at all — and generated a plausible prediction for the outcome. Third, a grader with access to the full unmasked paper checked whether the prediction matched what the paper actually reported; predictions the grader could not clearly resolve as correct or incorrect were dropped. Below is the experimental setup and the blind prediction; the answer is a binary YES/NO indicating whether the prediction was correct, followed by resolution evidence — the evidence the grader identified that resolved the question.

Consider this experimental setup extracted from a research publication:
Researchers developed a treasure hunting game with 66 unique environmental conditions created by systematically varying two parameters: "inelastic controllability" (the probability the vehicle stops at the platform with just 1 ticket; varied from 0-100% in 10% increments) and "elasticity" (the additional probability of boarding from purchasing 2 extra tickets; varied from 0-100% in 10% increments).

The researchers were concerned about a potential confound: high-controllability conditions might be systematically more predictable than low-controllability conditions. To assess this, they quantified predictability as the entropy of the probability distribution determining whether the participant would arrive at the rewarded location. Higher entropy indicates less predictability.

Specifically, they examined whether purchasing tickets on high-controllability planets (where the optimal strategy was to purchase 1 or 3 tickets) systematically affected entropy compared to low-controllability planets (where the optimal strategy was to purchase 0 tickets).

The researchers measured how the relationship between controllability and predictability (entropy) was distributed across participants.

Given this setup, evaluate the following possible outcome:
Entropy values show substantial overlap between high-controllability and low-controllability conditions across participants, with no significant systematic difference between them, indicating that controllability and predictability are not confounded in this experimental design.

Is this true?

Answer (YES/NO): NO